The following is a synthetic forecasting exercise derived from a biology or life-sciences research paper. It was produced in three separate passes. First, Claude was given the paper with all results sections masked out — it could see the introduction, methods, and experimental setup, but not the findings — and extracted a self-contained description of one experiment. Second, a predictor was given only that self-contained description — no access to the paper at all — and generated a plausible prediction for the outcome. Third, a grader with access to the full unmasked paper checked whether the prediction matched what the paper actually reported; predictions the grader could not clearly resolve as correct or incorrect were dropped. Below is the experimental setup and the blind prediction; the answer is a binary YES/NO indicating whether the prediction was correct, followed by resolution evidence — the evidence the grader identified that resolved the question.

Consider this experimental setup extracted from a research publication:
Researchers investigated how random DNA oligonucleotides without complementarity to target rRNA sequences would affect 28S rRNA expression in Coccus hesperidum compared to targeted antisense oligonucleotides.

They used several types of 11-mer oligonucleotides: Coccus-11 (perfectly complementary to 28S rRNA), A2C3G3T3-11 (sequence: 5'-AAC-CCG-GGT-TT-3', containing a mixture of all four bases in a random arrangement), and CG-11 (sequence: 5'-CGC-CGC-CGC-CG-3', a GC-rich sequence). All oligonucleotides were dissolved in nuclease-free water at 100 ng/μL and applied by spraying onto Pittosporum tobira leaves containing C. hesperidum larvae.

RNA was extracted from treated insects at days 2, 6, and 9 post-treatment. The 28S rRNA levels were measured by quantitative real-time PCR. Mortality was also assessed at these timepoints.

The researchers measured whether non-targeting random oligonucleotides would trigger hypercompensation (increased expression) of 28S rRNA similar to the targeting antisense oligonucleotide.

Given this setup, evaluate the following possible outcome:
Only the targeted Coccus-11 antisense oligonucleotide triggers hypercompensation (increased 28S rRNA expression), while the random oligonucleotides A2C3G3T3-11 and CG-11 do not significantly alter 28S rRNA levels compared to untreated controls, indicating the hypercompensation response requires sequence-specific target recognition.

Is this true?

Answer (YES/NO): NO